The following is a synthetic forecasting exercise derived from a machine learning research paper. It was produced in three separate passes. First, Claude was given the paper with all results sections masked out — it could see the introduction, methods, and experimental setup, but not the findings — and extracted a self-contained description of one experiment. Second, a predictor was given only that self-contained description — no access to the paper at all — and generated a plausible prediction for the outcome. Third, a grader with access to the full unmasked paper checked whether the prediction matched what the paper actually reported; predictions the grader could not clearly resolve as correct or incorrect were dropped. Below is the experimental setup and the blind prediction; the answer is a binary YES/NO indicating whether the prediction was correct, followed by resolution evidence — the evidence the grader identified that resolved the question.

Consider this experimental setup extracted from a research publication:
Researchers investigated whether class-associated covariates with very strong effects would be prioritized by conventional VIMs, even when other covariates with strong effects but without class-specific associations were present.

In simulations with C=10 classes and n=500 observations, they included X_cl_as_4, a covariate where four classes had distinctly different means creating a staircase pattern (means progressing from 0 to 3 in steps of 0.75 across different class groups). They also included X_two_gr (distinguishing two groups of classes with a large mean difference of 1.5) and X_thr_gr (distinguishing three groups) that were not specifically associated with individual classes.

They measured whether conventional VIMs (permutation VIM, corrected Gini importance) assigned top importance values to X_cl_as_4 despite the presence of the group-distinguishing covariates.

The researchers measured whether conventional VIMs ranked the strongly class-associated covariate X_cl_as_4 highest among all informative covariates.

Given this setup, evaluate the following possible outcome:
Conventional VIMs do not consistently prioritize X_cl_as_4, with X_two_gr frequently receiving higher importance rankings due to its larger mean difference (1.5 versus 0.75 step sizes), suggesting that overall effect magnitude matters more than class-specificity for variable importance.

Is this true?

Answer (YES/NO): NO